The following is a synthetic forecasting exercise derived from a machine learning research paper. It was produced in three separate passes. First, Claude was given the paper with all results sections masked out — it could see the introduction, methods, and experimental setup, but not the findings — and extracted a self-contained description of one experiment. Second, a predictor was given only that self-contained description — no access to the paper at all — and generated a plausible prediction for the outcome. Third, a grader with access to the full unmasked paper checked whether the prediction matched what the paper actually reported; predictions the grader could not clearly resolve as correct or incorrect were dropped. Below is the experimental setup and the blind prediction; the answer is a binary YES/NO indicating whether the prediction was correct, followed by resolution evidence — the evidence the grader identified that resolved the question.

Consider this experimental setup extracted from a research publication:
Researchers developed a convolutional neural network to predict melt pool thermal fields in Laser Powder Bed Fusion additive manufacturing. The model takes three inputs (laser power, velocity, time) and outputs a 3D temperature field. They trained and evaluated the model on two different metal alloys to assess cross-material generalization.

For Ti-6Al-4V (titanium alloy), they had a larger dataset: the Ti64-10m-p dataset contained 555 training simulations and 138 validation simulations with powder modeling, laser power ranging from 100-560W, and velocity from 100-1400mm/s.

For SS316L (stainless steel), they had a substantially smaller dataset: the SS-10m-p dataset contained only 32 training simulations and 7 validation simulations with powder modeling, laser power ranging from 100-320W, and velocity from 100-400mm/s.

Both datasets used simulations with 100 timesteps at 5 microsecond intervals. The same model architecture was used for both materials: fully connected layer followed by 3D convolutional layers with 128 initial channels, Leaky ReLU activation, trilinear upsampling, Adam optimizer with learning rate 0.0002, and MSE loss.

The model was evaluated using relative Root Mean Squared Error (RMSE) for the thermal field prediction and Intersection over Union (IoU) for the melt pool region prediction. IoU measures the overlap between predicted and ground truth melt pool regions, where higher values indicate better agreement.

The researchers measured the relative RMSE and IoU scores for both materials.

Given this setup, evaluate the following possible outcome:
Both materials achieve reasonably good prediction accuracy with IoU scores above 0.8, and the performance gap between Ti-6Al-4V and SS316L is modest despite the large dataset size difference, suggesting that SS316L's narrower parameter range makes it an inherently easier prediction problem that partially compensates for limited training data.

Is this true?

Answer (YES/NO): NO